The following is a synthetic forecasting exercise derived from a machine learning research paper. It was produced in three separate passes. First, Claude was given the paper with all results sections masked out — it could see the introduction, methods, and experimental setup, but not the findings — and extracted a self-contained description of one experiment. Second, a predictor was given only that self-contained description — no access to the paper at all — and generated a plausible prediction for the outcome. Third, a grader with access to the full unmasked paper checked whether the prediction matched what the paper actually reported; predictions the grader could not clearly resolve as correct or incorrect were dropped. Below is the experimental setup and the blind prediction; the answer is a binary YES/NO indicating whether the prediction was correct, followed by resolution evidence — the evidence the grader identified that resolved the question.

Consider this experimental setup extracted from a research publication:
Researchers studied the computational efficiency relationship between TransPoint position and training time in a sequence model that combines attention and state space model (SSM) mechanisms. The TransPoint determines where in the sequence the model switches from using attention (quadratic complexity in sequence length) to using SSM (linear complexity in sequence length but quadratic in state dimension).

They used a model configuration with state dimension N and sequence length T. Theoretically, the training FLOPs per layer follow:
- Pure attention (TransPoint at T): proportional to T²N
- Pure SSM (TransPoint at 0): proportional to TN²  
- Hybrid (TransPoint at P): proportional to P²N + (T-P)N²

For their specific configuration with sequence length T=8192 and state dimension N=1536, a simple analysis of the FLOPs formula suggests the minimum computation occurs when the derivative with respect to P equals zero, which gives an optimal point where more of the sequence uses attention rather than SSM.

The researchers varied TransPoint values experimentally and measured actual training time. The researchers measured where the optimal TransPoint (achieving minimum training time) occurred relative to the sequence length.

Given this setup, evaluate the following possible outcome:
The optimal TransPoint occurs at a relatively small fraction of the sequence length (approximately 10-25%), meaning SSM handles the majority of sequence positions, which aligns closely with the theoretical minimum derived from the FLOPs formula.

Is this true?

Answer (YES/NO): YES